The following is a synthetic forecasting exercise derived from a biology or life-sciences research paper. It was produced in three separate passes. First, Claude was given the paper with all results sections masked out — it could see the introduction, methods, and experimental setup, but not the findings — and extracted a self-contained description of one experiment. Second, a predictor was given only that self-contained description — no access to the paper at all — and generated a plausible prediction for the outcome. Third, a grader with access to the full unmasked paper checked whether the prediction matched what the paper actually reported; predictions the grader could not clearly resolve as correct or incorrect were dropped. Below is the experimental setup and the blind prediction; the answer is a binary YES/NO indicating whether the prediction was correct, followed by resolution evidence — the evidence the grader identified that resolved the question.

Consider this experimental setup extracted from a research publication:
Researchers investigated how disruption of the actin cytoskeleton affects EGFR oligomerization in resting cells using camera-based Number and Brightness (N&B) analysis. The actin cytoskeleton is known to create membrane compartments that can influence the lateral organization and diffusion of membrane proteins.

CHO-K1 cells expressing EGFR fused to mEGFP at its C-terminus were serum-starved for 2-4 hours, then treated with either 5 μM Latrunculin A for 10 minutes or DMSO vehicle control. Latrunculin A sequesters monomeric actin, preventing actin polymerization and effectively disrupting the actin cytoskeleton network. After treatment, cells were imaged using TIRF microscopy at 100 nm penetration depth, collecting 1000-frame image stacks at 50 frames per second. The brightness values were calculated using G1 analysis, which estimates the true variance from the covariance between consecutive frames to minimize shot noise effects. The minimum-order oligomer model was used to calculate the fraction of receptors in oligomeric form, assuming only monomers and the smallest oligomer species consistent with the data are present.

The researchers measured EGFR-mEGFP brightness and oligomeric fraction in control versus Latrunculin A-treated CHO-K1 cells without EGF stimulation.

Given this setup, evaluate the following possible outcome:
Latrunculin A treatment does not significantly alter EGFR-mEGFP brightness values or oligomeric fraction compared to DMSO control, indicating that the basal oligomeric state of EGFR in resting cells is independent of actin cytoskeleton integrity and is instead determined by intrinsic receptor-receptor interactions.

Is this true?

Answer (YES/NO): YES